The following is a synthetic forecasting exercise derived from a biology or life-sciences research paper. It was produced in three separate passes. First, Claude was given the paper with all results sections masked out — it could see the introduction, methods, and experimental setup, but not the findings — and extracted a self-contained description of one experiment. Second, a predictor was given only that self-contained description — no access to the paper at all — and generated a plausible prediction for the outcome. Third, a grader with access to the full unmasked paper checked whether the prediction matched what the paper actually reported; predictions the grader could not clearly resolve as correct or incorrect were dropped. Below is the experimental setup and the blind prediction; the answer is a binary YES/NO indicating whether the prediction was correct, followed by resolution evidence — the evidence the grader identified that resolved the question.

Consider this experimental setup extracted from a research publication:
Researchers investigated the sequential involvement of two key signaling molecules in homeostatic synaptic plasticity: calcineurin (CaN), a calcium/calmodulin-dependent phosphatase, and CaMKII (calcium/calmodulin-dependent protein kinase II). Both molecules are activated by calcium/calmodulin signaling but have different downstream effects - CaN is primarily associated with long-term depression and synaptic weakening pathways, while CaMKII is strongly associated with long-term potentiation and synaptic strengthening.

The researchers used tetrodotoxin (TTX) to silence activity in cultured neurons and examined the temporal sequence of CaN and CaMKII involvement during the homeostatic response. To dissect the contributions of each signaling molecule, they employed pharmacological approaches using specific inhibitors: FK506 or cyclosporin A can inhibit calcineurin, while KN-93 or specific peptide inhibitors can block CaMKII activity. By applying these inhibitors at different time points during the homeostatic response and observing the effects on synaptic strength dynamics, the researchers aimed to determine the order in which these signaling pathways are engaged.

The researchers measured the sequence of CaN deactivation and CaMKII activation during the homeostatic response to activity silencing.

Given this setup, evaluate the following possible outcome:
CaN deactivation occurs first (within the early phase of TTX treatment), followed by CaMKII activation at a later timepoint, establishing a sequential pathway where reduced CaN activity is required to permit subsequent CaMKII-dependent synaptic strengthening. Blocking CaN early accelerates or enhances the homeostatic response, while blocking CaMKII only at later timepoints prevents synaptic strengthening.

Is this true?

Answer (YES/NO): NO